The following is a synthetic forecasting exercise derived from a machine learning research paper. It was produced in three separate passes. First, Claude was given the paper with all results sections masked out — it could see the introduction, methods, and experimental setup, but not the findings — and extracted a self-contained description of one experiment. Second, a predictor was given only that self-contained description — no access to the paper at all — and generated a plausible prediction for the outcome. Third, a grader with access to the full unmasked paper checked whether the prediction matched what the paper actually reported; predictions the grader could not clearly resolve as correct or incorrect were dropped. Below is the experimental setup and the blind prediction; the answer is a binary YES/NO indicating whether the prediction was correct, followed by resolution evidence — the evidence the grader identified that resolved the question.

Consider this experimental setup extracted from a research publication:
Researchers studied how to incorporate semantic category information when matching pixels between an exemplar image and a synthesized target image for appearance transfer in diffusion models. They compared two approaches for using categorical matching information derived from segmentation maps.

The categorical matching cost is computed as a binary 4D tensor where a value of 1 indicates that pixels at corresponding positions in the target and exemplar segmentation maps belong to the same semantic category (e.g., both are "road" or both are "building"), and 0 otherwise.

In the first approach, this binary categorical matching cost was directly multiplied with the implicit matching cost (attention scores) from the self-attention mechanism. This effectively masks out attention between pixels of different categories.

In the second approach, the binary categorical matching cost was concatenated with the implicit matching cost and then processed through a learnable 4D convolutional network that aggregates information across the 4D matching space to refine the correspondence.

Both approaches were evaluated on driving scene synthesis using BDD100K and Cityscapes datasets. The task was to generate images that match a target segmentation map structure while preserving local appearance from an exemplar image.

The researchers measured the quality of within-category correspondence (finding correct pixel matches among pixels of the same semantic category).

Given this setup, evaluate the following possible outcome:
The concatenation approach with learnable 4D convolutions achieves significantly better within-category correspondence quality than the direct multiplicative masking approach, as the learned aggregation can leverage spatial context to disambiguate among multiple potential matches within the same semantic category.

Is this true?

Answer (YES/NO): YES